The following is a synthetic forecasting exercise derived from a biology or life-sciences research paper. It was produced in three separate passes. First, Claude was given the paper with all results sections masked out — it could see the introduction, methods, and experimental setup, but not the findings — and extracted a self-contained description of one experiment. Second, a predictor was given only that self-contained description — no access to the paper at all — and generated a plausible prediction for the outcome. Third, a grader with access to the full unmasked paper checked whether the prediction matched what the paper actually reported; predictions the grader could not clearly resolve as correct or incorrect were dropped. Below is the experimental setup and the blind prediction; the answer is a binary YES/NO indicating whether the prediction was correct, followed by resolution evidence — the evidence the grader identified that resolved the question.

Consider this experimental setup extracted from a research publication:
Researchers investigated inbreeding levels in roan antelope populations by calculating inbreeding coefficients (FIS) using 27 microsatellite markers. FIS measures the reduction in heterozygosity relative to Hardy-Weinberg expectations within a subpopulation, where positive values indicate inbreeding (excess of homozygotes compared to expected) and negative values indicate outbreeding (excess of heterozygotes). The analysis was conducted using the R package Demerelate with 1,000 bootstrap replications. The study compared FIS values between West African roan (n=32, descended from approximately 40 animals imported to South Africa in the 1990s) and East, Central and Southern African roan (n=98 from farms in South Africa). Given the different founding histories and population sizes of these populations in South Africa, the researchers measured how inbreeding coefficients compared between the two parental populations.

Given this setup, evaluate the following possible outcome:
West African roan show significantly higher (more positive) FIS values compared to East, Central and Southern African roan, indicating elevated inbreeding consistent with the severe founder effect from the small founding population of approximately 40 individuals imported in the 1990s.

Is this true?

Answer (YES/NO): NO